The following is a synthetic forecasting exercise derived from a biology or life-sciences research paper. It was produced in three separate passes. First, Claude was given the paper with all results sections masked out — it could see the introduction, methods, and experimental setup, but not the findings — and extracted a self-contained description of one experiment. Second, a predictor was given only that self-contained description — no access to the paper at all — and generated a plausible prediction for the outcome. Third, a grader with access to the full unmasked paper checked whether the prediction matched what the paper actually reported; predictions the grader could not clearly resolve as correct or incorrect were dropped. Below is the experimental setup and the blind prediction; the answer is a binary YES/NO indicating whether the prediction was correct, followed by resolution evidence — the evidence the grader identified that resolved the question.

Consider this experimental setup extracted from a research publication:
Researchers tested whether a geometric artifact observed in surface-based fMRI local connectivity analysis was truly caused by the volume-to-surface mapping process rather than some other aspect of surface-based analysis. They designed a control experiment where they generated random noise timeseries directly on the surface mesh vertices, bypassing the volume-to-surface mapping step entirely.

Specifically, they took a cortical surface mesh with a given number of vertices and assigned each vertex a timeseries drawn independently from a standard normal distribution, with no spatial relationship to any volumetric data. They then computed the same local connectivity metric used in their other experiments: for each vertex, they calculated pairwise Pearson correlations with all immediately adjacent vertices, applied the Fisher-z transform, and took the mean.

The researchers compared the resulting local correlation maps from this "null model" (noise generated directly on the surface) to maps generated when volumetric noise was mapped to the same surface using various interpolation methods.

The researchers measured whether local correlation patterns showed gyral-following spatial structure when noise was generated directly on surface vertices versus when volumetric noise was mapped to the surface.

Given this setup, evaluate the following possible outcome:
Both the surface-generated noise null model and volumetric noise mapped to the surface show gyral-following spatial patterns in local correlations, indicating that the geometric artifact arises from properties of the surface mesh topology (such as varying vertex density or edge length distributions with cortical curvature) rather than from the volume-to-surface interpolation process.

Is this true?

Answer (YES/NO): NO